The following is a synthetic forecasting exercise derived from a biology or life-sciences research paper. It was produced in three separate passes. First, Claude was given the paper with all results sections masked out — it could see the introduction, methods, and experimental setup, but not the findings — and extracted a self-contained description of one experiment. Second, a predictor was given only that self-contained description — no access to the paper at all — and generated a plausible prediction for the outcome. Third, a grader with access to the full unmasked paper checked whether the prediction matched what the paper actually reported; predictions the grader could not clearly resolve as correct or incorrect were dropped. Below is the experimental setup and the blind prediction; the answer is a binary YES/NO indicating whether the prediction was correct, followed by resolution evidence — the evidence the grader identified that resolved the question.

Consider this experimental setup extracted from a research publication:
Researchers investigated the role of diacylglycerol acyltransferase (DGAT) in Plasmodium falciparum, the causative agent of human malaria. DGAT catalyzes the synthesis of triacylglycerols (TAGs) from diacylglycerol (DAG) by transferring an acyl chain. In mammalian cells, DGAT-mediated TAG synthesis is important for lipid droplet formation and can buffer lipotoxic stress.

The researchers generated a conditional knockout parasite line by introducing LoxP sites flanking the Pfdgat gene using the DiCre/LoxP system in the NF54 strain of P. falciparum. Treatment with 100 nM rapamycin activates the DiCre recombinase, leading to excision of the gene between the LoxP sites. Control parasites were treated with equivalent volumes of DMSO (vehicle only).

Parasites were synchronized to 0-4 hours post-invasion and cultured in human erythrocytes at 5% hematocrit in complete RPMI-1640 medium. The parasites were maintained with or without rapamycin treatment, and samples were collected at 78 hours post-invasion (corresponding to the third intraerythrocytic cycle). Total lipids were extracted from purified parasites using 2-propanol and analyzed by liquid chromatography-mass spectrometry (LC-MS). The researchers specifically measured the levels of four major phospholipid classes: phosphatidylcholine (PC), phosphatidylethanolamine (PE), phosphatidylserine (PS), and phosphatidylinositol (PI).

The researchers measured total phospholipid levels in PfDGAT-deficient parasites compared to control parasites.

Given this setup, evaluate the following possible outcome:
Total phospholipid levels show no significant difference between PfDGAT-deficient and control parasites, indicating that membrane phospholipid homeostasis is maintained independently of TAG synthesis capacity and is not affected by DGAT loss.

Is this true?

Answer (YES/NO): NO